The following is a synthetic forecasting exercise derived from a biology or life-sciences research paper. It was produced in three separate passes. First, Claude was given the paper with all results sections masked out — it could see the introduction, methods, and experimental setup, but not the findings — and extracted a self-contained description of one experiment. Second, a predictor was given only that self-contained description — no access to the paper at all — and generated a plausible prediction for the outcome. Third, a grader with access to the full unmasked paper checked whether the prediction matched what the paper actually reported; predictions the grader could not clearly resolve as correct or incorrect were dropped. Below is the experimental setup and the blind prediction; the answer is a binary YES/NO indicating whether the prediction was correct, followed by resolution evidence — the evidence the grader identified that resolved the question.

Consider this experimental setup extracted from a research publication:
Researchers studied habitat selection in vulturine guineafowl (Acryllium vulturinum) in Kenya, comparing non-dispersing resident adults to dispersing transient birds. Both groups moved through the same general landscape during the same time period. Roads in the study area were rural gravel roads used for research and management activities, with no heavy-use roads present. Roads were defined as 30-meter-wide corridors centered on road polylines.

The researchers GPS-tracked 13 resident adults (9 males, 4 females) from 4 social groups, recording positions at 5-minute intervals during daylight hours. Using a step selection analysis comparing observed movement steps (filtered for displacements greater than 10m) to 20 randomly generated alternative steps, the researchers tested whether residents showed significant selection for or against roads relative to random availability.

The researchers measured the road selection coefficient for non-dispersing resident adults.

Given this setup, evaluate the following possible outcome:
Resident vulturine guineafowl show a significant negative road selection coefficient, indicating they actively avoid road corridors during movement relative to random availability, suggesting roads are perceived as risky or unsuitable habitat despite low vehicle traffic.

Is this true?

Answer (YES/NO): YES